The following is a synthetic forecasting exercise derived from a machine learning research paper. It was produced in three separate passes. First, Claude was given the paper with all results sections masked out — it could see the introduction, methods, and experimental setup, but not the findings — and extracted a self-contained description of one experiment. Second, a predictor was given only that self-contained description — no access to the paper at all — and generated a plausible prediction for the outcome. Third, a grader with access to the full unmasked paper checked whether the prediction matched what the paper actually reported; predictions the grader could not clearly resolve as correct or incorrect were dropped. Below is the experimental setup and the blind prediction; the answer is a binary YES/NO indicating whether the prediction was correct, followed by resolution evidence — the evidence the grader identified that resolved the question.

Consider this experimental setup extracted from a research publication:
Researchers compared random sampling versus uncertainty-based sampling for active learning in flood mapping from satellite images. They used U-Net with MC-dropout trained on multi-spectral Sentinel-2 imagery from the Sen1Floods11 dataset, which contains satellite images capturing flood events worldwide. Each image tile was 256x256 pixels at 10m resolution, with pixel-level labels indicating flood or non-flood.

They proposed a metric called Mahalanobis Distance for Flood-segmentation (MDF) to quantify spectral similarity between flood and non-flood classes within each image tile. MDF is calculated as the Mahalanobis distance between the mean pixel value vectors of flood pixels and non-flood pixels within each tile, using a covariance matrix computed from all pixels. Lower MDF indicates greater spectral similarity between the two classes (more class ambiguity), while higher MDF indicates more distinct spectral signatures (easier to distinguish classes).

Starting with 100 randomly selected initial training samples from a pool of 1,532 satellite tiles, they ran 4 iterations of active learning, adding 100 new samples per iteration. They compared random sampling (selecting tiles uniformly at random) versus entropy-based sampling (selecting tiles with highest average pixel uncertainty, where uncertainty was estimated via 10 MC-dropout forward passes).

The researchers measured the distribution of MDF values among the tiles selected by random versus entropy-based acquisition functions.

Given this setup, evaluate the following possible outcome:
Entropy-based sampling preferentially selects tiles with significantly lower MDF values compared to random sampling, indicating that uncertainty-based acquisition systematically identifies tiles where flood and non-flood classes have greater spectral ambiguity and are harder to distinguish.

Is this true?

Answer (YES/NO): YES